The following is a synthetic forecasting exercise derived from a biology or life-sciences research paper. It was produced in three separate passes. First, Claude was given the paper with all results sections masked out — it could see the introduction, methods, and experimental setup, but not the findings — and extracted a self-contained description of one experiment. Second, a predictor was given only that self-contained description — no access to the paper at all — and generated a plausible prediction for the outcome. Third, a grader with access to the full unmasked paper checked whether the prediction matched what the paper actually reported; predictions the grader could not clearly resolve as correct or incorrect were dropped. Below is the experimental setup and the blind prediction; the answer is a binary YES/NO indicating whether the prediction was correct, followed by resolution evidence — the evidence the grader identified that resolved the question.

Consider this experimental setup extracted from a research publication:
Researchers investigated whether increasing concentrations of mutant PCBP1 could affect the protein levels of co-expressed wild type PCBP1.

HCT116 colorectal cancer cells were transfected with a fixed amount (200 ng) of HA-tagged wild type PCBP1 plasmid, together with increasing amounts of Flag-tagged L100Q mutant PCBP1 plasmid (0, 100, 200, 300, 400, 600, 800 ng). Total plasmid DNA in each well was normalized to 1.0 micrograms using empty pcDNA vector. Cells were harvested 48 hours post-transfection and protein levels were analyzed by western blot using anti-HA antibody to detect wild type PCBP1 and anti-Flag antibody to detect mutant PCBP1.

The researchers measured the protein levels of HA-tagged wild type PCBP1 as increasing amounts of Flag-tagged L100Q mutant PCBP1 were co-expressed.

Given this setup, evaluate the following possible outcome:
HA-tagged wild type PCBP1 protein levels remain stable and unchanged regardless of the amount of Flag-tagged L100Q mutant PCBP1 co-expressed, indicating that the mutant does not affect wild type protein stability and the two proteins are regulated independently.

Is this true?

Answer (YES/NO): NO